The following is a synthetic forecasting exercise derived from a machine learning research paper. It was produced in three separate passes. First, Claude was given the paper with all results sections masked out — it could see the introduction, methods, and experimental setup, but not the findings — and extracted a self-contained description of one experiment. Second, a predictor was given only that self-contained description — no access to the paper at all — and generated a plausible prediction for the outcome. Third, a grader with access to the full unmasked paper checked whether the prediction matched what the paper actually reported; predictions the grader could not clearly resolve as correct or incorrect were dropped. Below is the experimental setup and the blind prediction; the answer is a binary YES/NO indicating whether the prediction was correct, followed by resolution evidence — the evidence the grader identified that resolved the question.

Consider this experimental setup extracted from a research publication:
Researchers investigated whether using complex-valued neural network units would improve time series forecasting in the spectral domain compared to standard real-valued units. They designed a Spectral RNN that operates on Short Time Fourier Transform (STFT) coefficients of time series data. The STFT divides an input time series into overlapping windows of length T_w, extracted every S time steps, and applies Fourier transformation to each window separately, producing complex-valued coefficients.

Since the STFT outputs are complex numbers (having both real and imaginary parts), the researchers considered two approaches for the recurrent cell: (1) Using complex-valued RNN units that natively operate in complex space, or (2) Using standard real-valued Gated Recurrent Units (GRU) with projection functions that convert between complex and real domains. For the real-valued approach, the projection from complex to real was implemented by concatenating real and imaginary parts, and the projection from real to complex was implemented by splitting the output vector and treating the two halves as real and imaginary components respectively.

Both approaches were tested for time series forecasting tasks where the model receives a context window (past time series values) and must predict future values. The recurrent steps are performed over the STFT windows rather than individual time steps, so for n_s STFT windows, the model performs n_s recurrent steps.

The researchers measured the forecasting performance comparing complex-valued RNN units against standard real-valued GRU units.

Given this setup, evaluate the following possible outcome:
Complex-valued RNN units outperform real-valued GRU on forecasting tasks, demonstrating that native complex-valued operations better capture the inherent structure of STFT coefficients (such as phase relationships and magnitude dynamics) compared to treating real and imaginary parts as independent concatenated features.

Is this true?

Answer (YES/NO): NO